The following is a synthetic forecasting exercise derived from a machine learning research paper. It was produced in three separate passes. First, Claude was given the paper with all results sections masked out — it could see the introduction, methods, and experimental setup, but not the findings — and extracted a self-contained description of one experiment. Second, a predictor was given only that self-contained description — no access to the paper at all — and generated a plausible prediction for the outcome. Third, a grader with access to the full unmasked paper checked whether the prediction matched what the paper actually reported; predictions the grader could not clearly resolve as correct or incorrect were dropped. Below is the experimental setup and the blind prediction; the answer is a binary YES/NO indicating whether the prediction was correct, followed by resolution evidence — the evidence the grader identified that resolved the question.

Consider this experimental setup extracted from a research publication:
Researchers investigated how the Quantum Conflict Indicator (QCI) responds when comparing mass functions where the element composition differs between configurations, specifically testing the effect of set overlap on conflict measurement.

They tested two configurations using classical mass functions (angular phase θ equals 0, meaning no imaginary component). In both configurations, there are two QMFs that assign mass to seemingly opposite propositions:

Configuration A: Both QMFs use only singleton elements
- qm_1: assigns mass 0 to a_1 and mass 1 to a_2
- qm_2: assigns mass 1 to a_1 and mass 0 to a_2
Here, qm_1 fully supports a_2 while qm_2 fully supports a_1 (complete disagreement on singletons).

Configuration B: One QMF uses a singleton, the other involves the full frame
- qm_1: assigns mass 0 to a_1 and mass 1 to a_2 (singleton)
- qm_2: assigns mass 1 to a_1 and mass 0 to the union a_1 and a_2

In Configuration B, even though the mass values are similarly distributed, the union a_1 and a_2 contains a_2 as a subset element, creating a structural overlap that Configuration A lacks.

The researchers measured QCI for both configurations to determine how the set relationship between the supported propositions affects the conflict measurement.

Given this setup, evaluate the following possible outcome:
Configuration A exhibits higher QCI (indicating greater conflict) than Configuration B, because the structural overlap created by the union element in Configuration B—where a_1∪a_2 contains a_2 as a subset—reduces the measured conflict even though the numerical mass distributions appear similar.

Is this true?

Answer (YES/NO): NO